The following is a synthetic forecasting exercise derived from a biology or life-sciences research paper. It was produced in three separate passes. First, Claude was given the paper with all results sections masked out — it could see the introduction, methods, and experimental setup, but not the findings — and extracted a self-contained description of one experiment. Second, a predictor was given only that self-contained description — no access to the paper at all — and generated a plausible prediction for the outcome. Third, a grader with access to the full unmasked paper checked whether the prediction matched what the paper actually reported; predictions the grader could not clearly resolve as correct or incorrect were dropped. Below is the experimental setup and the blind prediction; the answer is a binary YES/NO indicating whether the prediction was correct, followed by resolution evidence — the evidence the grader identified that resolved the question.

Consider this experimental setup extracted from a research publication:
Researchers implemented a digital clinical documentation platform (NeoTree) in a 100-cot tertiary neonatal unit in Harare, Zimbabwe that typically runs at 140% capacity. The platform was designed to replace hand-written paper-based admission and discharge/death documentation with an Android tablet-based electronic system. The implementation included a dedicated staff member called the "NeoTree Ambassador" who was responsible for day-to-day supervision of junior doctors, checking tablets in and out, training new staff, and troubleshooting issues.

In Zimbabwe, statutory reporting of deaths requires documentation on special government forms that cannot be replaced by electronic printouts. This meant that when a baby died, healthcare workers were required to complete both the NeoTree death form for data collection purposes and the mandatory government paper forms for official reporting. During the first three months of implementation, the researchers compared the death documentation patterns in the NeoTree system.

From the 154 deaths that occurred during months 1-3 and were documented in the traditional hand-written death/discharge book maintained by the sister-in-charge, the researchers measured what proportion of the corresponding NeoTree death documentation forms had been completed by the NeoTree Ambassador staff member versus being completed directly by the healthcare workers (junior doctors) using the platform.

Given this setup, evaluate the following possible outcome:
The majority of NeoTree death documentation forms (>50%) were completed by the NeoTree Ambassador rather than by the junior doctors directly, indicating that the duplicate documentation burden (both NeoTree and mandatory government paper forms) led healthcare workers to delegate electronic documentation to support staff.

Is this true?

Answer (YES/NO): YES